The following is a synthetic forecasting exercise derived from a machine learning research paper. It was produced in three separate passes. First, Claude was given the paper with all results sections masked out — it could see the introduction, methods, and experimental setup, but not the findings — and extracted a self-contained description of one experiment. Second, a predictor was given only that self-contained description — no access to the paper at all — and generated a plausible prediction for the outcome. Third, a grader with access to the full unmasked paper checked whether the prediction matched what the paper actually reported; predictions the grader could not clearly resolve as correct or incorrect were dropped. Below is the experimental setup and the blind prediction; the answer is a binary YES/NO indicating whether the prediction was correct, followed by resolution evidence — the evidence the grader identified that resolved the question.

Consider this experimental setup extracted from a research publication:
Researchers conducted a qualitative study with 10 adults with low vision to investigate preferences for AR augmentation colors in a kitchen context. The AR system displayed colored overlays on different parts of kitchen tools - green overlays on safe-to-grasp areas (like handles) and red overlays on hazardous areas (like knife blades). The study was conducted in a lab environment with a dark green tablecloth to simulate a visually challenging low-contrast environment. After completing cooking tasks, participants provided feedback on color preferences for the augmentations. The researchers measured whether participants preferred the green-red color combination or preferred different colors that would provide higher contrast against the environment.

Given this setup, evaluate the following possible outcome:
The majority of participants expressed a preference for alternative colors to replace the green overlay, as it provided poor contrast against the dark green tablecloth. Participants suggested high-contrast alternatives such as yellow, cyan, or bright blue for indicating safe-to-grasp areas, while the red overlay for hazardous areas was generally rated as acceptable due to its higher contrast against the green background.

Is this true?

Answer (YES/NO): NO